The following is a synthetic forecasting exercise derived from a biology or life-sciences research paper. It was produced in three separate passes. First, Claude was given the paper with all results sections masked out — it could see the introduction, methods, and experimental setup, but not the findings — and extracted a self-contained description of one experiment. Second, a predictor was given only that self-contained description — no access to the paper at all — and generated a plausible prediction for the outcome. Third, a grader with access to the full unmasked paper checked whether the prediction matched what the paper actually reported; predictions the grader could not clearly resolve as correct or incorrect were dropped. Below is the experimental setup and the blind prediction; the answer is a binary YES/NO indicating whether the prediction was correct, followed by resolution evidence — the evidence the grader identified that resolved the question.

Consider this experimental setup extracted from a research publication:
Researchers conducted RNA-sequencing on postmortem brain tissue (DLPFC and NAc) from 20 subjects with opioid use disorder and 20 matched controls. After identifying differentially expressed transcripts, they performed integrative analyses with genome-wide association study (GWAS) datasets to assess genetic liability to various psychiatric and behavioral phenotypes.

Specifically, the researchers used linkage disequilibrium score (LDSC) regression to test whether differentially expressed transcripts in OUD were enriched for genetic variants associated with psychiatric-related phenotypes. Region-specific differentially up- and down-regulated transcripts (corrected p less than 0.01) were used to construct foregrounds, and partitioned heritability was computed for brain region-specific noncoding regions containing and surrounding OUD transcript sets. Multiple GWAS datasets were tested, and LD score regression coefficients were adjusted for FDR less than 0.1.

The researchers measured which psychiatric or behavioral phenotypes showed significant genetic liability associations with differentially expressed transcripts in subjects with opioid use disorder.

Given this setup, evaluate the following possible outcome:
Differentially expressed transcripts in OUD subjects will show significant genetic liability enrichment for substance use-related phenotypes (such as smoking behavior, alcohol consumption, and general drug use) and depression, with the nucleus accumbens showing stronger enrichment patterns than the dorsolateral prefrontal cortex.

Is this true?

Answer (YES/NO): NO